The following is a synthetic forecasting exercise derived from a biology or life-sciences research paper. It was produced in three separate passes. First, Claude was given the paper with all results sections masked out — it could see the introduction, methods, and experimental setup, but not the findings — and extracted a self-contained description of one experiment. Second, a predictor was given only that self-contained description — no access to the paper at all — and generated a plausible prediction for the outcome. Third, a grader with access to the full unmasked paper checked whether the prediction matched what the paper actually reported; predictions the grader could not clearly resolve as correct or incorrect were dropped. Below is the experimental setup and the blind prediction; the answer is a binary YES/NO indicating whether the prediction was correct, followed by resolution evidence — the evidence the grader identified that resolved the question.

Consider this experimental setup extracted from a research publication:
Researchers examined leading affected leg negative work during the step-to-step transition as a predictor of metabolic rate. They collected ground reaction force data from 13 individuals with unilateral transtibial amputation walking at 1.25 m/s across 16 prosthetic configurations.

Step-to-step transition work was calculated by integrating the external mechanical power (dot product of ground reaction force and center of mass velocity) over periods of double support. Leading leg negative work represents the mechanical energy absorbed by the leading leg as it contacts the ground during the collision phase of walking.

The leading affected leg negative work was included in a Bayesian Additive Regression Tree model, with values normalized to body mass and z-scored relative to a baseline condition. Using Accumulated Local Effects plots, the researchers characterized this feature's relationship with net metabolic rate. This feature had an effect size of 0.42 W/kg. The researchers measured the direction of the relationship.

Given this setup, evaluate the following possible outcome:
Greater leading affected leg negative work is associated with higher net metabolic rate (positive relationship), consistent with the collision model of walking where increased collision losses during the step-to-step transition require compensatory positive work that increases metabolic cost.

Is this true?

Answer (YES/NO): YES